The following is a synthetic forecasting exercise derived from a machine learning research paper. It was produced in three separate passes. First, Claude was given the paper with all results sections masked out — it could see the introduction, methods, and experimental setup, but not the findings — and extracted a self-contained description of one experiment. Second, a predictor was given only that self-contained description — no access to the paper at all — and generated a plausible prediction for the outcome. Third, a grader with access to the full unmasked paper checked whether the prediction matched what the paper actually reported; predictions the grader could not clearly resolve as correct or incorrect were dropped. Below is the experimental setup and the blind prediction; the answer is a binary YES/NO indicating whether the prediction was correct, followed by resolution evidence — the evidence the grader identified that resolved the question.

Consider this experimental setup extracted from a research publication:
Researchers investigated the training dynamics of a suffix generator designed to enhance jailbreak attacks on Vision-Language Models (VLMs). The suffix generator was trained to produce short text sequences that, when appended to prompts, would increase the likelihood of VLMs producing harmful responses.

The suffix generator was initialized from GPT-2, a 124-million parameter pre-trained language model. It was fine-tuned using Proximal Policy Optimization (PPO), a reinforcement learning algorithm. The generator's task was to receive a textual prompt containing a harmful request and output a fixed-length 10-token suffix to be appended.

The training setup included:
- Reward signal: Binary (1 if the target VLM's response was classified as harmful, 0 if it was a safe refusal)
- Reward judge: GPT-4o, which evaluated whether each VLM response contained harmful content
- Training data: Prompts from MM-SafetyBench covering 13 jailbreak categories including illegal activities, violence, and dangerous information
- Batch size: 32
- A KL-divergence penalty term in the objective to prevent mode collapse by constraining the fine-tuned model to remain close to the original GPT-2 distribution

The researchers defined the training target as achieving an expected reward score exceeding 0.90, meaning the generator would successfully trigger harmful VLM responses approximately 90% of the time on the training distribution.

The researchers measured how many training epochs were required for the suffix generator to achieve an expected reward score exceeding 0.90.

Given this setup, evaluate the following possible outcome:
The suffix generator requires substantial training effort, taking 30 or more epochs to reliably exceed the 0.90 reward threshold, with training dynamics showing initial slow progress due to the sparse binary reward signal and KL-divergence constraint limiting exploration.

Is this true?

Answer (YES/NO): NO